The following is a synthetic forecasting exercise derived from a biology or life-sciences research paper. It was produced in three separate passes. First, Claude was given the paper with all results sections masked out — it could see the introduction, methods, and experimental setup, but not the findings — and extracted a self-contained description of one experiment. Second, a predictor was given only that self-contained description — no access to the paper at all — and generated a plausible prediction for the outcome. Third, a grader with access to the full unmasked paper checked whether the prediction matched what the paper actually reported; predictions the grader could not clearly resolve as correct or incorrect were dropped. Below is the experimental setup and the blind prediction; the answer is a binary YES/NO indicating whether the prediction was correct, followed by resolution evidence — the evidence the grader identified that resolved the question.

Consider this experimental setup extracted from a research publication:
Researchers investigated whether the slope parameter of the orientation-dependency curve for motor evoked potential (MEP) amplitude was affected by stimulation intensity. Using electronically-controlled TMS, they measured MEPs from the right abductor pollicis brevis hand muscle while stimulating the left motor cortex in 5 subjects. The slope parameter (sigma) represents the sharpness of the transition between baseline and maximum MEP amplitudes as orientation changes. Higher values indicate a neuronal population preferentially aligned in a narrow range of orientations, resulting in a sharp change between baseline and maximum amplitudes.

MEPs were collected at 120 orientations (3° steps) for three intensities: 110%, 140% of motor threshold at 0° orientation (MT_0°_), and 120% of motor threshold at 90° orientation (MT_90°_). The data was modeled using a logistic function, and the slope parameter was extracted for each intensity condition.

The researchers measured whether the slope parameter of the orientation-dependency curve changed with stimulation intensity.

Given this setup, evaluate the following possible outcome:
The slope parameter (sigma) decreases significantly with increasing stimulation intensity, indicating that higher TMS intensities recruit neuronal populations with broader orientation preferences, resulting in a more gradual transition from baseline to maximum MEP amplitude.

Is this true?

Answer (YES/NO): NO